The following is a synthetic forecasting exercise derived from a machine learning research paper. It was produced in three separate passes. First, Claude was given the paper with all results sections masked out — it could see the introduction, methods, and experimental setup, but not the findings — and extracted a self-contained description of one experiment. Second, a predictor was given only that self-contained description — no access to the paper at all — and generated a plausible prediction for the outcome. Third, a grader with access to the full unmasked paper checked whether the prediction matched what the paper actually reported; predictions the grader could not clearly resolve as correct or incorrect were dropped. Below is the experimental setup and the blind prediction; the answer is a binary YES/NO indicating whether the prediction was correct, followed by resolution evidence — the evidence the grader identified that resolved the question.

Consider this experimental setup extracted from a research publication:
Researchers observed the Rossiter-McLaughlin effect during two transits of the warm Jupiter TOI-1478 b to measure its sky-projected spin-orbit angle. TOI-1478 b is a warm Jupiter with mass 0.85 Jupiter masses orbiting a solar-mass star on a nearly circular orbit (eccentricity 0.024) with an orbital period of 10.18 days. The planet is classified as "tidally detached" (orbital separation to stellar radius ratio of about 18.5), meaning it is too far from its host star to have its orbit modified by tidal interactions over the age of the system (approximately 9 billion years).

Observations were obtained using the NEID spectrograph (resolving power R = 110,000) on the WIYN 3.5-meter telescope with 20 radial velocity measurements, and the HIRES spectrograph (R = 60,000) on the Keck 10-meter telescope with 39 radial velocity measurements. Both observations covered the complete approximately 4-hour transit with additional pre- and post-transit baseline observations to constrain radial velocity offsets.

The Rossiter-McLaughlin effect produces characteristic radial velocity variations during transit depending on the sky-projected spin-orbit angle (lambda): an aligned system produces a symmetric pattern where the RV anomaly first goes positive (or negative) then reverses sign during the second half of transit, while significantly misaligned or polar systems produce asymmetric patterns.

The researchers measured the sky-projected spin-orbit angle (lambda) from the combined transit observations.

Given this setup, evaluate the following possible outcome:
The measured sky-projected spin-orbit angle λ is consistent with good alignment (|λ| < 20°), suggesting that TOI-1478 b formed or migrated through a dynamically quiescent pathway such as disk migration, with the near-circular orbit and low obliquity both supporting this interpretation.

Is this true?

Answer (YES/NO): YES